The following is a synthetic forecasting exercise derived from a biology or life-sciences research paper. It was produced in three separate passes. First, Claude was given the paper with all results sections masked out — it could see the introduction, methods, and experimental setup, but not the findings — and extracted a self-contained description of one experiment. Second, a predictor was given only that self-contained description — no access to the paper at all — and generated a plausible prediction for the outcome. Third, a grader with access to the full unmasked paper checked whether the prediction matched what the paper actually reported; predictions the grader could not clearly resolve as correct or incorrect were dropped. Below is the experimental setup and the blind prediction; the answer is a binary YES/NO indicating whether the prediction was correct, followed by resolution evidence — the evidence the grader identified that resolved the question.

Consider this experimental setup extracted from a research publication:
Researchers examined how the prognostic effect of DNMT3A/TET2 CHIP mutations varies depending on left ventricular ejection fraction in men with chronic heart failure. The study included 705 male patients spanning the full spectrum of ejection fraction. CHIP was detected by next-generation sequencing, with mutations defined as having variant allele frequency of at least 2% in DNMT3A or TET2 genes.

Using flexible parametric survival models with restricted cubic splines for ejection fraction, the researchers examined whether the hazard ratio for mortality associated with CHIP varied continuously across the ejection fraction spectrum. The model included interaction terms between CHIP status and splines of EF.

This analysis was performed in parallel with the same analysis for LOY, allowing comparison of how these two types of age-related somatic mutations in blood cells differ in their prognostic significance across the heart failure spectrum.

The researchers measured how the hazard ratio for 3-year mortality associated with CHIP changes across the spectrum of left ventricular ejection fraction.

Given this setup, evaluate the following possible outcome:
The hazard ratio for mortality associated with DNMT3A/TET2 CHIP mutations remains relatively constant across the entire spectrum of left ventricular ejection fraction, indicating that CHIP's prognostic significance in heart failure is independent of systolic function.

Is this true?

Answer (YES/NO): NO